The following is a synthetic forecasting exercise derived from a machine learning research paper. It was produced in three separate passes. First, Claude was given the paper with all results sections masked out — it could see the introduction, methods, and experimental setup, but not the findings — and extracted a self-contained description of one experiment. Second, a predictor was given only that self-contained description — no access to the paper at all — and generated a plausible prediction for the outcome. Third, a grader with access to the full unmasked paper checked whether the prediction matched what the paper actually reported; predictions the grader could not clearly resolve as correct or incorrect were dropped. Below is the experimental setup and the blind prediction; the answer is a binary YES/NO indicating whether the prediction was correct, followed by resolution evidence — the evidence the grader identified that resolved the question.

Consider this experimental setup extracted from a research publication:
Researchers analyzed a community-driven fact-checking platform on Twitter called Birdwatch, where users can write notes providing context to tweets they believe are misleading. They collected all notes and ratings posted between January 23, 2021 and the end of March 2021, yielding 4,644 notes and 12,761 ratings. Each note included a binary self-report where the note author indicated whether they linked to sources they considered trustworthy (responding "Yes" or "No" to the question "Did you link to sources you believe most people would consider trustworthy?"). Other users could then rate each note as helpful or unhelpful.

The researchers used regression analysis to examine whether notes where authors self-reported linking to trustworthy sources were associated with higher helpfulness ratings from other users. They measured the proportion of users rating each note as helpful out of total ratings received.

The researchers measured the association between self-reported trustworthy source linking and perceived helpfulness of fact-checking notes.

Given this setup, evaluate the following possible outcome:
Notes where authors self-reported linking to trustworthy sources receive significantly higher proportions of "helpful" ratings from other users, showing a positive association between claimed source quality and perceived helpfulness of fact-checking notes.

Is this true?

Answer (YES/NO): YES